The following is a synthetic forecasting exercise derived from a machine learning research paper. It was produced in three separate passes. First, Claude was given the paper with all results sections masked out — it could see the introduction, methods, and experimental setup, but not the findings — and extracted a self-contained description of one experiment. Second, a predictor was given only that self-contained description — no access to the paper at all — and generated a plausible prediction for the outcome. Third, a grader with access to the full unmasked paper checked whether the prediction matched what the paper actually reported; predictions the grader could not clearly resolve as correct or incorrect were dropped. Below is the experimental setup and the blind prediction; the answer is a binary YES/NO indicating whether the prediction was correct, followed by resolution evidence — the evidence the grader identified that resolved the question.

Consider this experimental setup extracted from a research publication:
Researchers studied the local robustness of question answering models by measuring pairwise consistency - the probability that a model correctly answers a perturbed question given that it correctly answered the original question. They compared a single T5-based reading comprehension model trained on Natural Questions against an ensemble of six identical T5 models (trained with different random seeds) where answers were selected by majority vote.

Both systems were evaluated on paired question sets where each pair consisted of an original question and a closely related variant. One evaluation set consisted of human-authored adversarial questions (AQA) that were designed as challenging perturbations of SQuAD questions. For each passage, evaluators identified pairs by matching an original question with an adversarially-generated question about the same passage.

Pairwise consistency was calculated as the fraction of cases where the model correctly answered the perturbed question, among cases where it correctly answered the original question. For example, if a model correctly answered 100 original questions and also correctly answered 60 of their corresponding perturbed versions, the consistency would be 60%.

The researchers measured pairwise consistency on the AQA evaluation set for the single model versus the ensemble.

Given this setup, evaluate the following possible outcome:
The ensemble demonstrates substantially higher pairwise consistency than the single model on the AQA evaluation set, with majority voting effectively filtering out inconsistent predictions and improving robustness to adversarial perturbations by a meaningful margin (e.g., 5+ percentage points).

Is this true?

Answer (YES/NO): NO